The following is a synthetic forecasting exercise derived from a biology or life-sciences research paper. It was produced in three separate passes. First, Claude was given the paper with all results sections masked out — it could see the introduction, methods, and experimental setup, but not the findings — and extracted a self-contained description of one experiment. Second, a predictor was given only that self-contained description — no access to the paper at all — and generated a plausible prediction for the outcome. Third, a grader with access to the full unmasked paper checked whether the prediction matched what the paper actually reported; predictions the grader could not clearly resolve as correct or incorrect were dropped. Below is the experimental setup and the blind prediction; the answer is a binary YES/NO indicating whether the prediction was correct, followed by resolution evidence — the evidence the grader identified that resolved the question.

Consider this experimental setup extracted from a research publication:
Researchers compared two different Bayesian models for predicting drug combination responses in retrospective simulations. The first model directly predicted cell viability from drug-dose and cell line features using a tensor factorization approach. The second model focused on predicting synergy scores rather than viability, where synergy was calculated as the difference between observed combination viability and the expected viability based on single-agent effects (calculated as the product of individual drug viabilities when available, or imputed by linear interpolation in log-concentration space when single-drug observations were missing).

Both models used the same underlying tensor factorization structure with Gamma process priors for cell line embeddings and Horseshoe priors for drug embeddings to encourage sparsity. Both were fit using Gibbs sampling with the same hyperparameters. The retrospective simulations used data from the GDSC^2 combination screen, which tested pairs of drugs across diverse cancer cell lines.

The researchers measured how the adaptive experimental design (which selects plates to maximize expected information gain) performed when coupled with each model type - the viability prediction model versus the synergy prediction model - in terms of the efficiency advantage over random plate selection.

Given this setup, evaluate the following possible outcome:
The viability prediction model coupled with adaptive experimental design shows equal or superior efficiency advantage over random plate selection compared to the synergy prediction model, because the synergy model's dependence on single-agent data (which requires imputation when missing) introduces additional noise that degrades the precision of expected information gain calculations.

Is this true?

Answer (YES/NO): YES